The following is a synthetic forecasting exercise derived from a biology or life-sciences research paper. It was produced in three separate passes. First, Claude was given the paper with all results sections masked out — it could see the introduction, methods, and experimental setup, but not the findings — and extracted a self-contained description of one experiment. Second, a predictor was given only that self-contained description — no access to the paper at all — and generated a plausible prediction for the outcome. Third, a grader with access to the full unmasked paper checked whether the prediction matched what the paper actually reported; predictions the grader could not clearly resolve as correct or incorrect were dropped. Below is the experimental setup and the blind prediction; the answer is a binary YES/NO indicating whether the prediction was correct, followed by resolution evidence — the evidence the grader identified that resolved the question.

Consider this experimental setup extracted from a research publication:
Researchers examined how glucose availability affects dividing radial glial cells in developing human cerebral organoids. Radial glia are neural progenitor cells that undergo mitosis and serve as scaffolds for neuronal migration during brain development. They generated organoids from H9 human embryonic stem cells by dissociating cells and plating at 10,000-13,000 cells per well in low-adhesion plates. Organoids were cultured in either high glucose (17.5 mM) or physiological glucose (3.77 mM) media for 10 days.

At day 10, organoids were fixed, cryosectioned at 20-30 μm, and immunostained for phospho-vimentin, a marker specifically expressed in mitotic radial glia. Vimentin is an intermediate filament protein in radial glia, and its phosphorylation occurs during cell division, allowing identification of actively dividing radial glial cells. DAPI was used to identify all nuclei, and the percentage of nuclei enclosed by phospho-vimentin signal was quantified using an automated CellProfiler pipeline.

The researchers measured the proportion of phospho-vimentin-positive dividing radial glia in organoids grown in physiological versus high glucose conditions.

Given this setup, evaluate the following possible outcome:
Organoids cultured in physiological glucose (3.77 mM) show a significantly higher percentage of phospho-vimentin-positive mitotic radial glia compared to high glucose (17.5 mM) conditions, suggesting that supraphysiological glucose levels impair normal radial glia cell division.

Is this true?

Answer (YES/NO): NO